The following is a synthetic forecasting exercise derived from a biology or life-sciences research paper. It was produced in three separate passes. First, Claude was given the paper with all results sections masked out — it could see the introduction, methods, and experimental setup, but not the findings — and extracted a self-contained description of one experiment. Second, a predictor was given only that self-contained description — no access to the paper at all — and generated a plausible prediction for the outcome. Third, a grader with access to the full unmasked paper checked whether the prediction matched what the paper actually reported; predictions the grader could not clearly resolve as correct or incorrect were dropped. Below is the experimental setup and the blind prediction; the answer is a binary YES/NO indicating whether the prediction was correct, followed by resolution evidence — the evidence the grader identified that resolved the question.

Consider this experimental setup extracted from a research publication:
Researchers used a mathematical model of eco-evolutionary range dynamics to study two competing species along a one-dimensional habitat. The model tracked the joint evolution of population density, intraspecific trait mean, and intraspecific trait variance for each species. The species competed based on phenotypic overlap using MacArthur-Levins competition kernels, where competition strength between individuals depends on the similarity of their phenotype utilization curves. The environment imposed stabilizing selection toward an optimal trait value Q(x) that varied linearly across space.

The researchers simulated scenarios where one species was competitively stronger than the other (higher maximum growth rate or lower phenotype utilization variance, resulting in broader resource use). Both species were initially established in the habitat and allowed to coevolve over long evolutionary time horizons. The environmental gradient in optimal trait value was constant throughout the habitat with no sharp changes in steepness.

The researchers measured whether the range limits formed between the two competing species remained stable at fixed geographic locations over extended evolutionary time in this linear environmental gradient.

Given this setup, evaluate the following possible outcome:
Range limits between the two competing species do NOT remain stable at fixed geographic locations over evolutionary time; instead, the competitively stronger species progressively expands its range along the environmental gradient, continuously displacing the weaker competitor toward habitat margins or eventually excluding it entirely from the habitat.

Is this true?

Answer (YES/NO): YES